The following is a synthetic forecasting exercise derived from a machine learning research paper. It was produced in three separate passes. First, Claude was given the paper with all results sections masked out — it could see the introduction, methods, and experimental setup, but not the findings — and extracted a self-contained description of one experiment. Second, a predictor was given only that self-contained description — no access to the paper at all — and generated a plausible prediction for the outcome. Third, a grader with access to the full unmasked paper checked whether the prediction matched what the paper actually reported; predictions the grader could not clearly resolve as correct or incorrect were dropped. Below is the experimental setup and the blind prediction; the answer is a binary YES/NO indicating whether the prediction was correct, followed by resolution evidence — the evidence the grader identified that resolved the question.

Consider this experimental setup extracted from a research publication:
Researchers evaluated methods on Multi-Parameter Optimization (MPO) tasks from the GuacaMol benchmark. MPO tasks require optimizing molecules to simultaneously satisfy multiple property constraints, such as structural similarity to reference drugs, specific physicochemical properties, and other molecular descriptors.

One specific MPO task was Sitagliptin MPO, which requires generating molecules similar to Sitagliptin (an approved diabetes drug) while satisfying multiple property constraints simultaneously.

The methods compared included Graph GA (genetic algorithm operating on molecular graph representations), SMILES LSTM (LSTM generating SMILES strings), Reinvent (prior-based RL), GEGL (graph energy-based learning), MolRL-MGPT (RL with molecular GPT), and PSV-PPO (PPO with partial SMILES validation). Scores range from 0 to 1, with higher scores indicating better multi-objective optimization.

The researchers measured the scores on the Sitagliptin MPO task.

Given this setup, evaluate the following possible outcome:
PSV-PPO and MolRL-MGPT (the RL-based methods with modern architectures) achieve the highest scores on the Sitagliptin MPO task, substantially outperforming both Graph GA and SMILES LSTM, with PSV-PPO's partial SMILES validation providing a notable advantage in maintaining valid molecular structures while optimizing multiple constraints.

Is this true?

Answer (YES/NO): NO